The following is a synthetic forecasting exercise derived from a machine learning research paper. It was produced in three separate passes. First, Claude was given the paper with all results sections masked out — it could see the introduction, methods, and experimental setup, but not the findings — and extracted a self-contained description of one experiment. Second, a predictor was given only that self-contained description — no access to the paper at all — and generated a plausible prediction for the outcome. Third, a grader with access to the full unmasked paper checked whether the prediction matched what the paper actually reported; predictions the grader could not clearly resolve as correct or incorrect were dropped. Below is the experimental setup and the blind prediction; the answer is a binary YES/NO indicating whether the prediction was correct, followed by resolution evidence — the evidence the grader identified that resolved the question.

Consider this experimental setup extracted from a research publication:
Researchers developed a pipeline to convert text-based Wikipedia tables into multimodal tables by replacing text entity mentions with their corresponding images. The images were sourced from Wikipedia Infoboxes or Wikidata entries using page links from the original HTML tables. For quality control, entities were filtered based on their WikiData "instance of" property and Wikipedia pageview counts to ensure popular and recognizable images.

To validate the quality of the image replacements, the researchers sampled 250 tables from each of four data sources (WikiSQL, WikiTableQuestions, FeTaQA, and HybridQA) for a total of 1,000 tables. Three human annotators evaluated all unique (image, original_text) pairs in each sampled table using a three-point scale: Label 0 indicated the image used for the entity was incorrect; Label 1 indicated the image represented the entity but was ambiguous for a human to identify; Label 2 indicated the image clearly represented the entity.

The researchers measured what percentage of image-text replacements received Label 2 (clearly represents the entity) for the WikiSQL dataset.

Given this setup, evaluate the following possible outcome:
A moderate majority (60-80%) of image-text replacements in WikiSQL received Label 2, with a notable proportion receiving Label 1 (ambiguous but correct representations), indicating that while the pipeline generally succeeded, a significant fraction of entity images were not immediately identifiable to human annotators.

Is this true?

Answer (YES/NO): NO